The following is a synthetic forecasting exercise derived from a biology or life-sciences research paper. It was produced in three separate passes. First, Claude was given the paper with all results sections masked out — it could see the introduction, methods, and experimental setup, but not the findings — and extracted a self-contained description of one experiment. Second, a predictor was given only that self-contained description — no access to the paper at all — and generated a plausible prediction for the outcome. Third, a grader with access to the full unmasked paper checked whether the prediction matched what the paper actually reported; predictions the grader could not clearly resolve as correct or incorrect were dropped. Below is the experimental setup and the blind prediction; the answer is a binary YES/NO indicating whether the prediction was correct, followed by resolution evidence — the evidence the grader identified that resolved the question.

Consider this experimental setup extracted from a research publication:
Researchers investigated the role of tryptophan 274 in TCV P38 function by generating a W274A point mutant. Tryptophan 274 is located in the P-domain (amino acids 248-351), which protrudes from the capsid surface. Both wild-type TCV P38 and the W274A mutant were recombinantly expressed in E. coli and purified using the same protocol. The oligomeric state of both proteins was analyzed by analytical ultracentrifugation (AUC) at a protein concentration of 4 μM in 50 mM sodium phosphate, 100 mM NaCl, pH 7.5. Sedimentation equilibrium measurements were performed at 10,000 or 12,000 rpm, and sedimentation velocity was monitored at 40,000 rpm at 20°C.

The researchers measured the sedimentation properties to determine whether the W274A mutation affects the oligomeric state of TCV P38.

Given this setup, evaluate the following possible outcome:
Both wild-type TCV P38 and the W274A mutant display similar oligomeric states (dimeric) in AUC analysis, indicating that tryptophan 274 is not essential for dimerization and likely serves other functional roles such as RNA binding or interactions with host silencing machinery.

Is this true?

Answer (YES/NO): NO